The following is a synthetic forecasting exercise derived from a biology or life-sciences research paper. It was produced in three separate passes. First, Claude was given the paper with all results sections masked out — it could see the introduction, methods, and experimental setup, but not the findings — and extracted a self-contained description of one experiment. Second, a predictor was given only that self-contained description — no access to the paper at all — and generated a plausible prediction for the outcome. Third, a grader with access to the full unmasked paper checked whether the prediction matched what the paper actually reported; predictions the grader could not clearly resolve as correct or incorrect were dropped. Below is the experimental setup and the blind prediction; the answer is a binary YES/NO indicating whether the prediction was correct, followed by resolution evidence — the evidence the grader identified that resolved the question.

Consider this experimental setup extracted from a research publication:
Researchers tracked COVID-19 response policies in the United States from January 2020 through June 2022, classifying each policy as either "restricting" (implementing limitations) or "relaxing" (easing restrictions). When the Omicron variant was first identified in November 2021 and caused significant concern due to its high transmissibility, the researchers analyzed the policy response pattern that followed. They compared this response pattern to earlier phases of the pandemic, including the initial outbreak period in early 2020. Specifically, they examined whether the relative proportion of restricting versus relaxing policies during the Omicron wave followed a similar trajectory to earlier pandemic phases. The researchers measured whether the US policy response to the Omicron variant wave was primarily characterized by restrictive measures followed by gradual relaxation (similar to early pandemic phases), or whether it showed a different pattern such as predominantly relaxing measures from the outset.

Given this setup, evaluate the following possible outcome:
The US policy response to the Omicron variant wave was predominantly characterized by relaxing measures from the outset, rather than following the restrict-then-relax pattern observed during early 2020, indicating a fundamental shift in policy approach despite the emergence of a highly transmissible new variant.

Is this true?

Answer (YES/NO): NO